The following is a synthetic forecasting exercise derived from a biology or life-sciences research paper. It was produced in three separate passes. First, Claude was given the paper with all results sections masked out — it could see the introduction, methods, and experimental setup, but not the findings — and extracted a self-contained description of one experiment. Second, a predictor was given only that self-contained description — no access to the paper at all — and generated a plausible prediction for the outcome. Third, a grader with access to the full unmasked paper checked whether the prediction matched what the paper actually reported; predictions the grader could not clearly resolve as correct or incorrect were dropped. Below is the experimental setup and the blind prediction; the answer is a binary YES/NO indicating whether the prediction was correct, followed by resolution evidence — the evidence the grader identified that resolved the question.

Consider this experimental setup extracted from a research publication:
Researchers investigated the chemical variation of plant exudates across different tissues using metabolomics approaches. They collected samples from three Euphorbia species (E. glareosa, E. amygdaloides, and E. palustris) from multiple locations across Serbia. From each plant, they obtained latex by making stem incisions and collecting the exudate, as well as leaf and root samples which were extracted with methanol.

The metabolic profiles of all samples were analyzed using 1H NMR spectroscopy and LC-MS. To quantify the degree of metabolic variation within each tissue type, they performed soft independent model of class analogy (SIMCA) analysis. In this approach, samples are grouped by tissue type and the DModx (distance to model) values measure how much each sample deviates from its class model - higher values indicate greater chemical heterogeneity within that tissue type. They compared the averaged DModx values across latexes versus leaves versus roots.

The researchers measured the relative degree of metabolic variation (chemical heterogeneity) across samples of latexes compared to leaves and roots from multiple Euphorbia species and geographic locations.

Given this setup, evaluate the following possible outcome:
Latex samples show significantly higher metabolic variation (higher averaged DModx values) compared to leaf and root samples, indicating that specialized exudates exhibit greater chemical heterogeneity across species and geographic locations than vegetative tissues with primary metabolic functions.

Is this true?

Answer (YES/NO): NO